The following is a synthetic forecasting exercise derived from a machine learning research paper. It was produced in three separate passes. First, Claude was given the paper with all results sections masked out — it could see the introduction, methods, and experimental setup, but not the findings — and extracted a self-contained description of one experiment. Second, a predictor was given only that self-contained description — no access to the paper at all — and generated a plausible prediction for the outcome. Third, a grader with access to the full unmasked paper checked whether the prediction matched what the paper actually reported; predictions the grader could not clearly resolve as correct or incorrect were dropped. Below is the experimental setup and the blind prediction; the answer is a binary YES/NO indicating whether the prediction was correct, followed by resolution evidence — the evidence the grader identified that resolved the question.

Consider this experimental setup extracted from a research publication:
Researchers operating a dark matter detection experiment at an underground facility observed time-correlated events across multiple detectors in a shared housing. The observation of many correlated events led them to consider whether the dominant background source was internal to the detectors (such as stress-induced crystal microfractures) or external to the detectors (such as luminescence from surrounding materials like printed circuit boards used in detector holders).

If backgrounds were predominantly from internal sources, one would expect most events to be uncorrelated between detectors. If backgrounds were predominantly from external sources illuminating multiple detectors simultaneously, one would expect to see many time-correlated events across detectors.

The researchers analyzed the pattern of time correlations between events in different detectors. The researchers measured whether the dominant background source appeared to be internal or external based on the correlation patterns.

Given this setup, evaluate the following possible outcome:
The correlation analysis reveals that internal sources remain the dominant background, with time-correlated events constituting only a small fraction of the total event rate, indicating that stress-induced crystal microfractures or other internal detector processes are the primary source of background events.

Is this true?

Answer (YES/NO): NO